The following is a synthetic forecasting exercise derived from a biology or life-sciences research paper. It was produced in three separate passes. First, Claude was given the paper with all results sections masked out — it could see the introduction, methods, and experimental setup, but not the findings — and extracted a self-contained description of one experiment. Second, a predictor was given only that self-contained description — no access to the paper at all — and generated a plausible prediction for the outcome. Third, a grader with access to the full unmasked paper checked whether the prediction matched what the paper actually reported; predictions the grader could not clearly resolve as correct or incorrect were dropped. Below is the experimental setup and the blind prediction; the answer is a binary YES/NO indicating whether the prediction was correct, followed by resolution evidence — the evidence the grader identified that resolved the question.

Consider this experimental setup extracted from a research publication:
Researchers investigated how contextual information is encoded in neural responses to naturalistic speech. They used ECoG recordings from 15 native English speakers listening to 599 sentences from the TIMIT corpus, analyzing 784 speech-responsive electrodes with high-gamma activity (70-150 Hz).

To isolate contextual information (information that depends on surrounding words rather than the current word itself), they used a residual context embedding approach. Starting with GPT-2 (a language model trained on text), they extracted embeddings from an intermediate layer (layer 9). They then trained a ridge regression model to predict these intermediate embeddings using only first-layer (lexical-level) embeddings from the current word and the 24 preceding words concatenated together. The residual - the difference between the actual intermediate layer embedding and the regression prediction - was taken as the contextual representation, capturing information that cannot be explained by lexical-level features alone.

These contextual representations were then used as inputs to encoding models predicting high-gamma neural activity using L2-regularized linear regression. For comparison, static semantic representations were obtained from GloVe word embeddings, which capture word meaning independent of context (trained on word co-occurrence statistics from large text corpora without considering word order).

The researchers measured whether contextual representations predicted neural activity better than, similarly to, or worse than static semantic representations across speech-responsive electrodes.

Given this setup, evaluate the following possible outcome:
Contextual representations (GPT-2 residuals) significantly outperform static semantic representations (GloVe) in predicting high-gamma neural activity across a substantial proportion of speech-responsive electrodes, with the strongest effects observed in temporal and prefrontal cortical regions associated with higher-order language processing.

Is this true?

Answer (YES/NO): YES